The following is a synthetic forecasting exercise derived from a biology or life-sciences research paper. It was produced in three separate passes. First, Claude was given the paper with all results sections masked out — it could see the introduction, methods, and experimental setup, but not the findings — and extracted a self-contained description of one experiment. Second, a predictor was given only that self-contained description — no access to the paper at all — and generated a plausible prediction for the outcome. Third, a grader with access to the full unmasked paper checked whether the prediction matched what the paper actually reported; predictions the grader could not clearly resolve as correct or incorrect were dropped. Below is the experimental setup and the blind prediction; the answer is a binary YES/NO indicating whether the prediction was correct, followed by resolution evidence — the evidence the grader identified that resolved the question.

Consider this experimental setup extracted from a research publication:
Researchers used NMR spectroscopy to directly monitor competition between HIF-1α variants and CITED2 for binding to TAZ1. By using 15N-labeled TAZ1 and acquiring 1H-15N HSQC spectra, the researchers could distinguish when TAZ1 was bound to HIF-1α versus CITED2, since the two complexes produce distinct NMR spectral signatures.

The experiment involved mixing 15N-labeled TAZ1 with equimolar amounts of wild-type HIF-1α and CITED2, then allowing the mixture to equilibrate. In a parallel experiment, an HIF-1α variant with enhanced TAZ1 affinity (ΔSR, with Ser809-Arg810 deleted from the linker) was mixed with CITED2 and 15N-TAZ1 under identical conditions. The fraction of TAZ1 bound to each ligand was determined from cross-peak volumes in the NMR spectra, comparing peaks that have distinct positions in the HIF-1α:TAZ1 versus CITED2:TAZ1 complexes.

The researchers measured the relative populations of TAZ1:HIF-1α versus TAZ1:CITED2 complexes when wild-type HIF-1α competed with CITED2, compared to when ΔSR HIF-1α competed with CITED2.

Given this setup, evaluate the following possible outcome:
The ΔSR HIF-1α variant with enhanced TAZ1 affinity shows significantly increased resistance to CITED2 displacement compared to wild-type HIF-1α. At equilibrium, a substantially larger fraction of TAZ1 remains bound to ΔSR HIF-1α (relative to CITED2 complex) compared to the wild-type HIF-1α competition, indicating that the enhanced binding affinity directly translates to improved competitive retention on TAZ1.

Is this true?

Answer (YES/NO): YES